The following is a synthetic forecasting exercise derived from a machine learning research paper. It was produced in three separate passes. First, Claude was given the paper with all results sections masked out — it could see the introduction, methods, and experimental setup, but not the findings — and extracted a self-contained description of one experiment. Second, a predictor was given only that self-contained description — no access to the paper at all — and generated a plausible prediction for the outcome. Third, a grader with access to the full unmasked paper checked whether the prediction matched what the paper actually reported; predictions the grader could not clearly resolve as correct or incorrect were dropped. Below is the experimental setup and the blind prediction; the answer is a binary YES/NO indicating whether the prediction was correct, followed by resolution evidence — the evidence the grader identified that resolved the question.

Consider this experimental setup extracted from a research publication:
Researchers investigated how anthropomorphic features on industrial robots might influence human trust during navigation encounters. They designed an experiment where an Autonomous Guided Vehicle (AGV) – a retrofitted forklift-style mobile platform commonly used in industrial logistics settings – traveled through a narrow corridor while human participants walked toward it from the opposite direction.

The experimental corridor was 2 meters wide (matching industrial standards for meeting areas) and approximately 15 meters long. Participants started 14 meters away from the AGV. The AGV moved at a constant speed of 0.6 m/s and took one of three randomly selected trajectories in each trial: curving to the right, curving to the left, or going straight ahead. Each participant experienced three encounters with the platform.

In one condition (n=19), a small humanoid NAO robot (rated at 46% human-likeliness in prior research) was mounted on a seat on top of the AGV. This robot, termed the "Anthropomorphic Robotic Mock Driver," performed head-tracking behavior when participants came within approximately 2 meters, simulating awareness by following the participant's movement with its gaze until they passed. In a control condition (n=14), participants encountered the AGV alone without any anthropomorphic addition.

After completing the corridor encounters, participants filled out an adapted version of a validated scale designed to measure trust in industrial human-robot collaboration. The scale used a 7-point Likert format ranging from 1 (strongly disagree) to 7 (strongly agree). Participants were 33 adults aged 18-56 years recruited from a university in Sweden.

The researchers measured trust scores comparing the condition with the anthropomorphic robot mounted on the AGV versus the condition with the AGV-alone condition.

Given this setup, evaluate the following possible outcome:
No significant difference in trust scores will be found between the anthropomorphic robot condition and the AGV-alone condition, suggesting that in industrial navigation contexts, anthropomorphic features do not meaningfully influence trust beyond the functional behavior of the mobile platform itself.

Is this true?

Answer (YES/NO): NO